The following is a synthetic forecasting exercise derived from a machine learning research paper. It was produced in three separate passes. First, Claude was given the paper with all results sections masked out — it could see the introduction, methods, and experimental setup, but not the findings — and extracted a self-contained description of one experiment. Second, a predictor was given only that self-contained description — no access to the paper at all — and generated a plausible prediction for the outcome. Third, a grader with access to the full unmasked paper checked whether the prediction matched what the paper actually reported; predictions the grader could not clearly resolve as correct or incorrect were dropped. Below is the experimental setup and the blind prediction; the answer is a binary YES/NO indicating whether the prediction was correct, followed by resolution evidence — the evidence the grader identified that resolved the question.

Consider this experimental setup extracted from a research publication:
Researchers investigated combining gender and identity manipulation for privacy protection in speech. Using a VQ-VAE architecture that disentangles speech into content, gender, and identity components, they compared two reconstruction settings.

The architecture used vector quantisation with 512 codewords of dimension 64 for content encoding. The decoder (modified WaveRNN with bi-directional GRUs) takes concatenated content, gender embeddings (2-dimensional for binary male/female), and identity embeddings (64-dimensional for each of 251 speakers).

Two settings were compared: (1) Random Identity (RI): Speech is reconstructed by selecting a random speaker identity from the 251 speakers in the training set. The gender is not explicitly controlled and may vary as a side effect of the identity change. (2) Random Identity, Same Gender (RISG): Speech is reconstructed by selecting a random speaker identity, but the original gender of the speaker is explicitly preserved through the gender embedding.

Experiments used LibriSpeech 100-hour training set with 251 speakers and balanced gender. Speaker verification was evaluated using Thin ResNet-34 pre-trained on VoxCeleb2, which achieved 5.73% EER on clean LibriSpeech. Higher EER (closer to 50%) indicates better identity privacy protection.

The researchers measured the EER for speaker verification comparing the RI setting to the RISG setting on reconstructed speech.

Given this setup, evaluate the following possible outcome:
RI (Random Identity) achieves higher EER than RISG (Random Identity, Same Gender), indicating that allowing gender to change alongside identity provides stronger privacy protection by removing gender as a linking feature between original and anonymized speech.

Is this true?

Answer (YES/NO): NO